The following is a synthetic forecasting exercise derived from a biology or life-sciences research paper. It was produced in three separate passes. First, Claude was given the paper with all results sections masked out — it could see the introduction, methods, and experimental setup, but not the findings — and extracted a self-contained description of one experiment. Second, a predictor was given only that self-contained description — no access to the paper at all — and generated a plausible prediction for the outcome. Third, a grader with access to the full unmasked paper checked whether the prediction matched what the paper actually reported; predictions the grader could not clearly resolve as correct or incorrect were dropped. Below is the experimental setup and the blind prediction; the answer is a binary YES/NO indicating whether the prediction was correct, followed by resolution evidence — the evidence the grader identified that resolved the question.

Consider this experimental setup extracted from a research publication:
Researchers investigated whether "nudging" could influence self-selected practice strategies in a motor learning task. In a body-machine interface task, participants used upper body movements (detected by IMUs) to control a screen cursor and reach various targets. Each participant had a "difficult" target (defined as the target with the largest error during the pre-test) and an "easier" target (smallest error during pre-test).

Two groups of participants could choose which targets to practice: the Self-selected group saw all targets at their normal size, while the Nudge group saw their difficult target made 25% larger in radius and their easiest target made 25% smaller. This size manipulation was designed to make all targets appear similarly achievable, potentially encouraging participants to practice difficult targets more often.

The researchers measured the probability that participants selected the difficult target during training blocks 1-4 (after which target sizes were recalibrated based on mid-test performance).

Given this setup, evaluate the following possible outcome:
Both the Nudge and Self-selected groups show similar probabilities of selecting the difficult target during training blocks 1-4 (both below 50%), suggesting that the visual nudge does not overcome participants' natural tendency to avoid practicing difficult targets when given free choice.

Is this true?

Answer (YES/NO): NO